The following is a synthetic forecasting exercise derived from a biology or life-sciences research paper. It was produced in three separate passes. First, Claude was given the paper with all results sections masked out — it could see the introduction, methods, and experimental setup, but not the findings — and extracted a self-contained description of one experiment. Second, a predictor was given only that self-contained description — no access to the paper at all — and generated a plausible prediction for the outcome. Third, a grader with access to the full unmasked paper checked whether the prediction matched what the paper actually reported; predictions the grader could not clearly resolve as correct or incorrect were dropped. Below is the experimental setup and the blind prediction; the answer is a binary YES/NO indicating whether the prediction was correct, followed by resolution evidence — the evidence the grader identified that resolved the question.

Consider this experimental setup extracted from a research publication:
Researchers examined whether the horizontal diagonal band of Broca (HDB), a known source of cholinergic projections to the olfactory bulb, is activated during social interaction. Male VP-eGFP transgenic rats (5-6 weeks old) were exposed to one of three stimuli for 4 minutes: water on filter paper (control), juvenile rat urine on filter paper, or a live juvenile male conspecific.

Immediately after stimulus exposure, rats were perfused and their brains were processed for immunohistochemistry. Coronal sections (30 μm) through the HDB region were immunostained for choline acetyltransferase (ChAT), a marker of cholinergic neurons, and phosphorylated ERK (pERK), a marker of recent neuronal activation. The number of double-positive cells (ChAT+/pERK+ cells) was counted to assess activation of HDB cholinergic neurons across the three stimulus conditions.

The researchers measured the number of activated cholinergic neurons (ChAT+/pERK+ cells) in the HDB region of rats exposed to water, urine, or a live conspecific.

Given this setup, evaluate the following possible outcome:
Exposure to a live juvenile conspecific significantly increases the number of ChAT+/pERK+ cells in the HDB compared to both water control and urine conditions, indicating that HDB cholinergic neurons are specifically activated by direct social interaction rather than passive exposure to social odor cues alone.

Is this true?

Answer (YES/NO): NO